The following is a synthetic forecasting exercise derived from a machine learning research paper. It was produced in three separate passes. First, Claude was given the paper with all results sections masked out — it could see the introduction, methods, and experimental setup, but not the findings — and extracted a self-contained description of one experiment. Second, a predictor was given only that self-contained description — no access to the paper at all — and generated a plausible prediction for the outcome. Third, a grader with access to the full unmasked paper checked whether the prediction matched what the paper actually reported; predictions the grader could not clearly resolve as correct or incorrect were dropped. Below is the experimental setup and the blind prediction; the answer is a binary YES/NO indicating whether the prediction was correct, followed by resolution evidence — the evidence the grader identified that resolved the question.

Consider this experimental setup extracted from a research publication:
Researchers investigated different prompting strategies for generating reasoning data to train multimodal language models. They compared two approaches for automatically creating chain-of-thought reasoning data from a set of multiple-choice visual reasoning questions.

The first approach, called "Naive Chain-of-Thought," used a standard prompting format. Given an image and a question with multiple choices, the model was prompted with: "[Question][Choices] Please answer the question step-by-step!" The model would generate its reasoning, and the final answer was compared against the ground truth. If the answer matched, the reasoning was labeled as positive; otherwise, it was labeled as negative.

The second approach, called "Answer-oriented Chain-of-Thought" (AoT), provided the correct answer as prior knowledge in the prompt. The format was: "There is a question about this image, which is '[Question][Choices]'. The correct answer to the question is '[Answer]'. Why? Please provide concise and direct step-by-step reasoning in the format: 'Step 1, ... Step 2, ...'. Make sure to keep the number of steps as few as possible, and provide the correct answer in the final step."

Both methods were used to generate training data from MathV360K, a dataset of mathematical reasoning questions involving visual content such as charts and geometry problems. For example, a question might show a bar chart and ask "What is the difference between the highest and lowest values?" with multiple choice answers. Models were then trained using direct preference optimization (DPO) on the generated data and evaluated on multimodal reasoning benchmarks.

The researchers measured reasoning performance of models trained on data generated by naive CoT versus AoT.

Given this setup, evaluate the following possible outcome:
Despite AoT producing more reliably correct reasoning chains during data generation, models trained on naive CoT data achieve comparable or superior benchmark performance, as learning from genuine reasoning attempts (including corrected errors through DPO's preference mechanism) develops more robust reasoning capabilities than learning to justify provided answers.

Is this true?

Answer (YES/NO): NO